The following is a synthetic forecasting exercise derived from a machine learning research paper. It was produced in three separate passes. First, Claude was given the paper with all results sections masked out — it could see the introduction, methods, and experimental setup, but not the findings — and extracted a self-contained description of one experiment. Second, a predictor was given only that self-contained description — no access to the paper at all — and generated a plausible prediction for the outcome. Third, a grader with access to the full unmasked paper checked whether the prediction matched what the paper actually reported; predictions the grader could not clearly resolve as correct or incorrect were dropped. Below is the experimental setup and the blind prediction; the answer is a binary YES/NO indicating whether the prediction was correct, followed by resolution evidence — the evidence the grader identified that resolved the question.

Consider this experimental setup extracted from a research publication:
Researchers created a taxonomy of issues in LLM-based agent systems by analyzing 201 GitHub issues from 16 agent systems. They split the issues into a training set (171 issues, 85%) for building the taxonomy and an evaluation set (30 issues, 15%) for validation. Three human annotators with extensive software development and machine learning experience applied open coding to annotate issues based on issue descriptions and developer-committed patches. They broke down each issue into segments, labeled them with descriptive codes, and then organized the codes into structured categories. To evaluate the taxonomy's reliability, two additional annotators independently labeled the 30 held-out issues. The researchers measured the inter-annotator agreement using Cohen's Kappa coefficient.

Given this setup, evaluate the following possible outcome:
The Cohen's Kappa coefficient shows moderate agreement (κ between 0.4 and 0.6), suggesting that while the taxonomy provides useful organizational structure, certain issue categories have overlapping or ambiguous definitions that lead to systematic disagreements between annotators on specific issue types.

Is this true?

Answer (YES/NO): NO